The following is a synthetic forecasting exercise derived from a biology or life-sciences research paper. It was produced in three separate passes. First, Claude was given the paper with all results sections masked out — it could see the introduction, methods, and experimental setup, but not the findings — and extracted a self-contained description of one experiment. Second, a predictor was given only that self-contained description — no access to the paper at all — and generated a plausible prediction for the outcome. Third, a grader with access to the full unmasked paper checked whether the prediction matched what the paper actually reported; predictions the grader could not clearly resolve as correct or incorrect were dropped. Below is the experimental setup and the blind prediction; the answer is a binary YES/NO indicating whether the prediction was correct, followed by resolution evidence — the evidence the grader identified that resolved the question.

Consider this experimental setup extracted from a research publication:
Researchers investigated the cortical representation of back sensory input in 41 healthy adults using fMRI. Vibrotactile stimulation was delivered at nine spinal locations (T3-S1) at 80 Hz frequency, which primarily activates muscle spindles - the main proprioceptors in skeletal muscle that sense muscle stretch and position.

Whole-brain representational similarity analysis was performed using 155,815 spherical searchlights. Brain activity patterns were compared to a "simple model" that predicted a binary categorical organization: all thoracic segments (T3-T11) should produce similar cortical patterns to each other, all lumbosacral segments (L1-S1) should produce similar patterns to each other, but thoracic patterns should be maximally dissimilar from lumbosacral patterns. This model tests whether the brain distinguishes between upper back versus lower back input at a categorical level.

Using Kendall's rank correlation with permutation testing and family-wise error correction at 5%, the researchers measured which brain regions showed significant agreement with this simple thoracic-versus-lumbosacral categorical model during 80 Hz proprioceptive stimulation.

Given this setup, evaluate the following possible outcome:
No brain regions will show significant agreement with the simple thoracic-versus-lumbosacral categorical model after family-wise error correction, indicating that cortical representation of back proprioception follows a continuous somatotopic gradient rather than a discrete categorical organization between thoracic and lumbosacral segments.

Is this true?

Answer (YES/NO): NO